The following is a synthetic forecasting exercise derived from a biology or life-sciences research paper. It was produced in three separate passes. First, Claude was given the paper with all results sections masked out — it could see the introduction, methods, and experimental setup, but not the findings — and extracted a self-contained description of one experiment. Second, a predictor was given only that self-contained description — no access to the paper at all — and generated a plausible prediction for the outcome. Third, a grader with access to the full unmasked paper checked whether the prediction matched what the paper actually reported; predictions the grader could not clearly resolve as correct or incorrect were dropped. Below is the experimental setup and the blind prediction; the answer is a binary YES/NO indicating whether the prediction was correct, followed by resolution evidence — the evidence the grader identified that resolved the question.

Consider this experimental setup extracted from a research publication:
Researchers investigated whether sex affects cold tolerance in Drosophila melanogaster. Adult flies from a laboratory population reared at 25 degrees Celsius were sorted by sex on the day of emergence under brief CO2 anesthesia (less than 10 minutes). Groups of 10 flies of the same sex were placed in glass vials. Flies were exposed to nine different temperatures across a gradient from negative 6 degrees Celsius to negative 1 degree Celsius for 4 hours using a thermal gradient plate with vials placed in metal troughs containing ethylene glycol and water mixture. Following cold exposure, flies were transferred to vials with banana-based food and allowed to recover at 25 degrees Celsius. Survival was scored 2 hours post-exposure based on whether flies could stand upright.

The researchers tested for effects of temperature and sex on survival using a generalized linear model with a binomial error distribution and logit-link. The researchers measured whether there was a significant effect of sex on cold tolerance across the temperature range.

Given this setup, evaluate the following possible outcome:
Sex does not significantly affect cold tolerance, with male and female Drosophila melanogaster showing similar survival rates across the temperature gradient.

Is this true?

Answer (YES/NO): NO